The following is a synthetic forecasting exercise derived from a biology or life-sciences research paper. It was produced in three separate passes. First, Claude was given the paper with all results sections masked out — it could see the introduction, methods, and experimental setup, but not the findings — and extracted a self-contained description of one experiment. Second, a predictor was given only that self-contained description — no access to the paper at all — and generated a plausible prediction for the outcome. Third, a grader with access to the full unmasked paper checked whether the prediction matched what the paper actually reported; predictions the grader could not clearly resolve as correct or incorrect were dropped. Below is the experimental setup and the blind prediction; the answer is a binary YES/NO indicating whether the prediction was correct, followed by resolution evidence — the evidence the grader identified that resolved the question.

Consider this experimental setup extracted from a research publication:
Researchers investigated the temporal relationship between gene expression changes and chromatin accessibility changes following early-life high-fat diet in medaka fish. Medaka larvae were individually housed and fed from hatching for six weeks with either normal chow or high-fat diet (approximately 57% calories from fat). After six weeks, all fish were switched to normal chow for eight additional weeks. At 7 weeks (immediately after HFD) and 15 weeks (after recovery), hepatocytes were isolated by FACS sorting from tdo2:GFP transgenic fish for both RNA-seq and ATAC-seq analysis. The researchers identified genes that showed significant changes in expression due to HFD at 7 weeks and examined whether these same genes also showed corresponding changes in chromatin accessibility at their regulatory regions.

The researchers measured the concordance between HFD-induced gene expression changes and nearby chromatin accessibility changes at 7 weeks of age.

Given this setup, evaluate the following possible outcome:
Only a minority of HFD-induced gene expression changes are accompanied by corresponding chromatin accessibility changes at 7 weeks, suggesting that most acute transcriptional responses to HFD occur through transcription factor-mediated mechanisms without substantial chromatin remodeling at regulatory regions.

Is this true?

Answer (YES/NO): NO